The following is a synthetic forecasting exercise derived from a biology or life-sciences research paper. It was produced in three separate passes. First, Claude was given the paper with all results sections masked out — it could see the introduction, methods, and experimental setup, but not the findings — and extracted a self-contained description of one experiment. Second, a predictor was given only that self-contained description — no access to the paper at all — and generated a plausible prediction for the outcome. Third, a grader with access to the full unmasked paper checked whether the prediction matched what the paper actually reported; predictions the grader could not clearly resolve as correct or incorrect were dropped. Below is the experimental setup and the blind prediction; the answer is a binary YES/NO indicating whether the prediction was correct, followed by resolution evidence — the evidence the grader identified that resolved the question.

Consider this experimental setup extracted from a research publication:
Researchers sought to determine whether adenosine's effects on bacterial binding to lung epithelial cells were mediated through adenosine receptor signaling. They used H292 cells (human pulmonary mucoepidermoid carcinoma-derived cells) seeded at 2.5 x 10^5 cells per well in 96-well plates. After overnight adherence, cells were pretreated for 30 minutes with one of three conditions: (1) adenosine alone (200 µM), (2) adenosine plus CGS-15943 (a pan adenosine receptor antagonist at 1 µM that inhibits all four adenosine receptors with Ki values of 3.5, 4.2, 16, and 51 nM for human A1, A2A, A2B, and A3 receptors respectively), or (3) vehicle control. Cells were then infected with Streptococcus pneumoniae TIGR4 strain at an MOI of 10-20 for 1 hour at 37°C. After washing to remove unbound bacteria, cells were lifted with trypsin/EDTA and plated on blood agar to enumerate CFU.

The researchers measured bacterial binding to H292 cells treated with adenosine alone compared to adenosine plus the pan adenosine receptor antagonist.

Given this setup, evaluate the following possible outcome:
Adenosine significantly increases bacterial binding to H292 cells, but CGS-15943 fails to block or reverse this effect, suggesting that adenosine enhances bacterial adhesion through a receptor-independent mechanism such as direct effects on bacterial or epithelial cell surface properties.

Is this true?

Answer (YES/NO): NO